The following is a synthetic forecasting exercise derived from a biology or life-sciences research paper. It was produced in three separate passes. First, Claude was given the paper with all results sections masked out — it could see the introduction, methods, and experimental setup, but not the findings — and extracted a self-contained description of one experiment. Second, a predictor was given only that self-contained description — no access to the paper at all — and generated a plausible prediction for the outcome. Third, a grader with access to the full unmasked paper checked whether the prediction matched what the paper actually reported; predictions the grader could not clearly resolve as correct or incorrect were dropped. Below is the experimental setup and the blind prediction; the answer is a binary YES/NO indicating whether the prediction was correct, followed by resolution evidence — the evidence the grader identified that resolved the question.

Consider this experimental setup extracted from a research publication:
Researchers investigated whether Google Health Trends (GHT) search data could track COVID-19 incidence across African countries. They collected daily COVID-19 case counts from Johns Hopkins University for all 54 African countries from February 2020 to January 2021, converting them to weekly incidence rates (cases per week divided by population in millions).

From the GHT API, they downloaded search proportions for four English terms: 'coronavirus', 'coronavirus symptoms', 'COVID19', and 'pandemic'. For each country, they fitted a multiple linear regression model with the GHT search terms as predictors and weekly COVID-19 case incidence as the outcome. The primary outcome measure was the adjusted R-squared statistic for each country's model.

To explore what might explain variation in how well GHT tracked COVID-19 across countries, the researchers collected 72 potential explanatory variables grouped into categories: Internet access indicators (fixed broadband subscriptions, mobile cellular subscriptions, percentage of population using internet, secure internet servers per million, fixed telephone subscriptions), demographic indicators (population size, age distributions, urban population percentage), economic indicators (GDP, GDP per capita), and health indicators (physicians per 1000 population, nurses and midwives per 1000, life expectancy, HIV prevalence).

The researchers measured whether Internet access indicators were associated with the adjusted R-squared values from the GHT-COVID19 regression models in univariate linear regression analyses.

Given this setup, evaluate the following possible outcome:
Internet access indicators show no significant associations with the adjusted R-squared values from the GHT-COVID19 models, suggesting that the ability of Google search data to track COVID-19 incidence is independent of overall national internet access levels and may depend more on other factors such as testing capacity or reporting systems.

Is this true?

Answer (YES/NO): YES